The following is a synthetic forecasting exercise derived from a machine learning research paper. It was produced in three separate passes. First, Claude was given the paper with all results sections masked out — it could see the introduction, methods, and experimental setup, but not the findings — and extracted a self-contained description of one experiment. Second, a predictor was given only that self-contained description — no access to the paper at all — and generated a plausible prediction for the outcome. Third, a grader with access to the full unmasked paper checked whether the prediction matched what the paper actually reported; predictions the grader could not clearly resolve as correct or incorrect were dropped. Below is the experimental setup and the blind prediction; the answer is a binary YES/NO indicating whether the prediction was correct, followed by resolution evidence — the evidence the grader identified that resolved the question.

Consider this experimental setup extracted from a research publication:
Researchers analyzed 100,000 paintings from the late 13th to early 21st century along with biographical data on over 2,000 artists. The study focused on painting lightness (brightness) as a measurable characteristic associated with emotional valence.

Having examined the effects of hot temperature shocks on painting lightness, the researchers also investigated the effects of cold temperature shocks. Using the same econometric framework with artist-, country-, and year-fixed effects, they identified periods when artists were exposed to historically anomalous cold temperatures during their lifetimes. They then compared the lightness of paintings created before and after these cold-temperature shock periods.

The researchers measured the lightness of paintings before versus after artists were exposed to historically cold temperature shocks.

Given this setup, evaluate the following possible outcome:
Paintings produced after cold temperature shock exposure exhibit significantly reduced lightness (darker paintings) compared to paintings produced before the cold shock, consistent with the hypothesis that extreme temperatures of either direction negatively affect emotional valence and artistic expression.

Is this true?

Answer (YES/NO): NO